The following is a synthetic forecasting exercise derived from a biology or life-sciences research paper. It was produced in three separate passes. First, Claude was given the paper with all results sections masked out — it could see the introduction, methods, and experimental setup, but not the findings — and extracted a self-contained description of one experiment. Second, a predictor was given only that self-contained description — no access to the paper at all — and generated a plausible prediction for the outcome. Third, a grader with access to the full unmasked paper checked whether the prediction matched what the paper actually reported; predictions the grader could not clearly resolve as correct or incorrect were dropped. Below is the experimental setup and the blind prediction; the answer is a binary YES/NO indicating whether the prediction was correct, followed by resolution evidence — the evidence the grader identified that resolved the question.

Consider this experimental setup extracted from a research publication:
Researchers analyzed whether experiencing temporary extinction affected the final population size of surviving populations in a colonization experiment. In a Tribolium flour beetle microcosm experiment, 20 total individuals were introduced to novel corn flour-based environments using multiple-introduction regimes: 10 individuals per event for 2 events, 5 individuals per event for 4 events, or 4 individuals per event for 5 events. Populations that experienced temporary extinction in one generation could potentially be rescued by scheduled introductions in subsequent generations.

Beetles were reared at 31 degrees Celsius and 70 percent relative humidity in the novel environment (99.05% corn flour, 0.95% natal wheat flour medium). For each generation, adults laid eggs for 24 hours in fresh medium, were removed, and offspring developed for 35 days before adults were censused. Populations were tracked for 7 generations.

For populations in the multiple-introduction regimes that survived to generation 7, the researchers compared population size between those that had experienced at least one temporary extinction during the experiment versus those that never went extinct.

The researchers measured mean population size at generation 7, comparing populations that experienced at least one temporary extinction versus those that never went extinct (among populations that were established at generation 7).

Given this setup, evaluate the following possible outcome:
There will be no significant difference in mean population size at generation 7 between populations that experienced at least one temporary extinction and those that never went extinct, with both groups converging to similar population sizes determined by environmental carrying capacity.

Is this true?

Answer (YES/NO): NO